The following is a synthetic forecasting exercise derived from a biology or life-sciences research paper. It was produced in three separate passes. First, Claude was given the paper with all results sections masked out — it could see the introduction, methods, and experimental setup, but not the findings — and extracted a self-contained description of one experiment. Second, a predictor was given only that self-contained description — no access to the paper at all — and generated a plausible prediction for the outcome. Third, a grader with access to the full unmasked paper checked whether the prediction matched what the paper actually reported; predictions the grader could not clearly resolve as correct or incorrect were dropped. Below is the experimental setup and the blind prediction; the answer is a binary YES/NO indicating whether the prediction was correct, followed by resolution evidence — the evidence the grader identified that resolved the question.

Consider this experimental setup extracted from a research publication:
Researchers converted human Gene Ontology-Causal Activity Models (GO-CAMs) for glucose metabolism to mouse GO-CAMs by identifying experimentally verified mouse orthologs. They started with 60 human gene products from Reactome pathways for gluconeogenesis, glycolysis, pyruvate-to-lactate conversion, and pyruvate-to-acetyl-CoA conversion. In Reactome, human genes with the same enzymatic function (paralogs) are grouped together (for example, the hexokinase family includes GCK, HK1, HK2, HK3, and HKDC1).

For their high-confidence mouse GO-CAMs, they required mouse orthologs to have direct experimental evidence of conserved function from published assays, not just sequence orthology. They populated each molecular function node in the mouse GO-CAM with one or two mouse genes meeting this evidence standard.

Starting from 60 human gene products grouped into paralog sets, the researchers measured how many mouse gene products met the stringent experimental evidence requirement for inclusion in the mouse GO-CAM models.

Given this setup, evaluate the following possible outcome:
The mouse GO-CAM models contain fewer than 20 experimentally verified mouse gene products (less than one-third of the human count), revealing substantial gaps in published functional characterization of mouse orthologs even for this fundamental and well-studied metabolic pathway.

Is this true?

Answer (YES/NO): NO